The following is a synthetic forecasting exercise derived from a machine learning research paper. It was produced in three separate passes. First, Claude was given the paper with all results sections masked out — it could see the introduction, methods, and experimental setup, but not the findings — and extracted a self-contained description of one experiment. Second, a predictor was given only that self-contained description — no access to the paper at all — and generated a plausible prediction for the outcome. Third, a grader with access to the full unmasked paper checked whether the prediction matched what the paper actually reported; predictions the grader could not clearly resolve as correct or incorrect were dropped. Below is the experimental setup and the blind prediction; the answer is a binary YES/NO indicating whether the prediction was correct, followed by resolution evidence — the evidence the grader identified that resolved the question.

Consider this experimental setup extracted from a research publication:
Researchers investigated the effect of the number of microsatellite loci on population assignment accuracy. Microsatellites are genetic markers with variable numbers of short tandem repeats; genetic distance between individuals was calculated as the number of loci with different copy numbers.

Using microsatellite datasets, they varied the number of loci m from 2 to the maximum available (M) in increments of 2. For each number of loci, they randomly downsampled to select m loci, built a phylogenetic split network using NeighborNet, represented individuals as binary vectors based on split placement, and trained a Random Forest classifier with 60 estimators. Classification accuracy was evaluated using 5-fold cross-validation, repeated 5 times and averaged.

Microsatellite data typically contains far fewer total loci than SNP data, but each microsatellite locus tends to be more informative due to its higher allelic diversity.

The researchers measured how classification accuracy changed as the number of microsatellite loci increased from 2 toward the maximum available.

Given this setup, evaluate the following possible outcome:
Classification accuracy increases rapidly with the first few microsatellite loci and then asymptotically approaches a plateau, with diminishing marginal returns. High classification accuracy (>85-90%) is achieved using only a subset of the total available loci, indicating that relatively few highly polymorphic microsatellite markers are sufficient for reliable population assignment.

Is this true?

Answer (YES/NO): NO